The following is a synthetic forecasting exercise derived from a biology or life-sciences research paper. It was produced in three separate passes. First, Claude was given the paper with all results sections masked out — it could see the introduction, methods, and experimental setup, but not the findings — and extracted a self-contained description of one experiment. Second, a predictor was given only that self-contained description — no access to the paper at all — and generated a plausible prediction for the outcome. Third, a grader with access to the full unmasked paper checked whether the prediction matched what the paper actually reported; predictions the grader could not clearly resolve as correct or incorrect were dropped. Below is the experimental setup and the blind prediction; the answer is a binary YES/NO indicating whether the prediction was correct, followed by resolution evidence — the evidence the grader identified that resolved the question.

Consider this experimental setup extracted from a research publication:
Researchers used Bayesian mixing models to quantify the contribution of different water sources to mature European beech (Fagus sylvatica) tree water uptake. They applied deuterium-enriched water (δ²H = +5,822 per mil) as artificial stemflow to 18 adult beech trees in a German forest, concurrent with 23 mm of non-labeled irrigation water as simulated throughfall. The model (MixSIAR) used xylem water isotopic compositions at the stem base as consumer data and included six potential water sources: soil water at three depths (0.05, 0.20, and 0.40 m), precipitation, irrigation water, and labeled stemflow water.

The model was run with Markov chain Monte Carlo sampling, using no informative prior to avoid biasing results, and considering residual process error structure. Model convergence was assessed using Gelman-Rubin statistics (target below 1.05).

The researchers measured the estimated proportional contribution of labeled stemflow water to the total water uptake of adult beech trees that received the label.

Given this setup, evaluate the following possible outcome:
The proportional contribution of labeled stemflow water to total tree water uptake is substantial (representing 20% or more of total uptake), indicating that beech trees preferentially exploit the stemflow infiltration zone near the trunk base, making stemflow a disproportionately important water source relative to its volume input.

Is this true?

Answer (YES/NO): NO